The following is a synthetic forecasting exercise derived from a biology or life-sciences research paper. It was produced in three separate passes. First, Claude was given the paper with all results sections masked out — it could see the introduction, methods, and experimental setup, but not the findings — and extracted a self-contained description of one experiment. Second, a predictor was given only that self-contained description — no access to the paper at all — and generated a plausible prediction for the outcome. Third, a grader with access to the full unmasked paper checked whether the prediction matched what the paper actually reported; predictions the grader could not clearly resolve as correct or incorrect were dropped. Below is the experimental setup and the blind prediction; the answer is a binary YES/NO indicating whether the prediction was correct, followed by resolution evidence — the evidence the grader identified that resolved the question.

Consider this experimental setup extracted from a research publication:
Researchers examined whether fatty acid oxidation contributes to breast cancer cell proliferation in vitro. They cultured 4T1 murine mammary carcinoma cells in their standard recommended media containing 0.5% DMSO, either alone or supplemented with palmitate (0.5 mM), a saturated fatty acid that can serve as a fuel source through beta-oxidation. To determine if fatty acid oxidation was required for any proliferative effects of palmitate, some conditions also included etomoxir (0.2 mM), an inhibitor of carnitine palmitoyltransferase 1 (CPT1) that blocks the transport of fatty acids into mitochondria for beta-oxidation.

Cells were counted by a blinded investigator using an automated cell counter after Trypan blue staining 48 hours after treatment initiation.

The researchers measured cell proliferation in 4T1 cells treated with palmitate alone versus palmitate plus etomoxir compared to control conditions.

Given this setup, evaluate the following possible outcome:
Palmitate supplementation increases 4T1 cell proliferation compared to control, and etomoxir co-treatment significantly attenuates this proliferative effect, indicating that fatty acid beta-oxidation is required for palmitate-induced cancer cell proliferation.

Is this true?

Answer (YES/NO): NO